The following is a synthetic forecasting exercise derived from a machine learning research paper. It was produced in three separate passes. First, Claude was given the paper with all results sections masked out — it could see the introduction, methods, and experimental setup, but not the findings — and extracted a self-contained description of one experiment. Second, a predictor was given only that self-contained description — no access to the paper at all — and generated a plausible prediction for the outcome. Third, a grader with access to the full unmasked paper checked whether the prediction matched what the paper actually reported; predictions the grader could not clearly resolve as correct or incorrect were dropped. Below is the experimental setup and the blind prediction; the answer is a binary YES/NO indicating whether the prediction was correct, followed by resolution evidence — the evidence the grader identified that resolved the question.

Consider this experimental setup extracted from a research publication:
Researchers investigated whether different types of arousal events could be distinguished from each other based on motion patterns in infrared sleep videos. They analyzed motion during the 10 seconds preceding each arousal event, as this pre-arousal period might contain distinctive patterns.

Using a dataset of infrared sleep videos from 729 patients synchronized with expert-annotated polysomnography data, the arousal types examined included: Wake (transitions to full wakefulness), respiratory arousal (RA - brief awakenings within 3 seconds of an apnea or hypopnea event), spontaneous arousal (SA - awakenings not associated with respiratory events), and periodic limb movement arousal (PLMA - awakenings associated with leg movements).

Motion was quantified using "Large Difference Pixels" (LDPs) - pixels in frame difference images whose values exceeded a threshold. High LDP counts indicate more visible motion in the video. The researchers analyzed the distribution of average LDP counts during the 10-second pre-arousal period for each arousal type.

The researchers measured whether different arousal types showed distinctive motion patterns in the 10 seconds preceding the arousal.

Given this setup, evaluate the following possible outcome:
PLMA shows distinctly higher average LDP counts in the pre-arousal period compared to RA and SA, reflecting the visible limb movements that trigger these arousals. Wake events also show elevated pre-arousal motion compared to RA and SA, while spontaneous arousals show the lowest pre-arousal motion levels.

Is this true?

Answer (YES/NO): NO